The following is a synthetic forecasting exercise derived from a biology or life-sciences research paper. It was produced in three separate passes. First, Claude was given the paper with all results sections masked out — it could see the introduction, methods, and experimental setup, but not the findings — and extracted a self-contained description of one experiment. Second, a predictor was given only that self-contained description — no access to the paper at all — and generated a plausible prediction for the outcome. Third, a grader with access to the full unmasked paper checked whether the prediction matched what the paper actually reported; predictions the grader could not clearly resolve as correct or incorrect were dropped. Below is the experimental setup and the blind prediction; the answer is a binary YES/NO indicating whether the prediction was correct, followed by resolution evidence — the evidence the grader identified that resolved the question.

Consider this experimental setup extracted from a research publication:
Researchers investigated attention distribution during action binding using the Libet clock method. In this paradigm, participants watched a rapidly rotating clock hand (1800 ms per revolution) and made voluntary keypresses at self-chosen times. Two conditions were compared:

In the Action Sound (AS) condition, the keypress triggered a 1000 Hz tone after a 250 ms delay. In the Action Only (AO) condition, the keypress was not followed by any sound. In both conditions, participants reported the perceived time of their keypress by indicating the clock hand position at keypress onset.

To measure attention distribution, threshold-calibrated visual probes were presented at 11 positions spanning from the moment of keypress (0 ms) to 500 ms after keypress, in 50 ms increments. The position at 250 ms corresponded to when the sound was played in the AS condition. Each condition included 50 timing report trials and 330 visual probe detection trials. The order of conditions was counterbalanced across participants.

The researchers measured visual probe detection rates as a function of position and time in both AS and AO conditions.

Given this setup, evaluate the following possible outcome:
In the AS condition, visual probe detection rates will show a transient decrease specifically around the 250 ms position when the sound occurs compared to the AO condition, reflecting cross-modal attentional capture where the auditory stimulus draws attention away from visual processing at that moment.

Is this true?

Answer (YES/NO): NO